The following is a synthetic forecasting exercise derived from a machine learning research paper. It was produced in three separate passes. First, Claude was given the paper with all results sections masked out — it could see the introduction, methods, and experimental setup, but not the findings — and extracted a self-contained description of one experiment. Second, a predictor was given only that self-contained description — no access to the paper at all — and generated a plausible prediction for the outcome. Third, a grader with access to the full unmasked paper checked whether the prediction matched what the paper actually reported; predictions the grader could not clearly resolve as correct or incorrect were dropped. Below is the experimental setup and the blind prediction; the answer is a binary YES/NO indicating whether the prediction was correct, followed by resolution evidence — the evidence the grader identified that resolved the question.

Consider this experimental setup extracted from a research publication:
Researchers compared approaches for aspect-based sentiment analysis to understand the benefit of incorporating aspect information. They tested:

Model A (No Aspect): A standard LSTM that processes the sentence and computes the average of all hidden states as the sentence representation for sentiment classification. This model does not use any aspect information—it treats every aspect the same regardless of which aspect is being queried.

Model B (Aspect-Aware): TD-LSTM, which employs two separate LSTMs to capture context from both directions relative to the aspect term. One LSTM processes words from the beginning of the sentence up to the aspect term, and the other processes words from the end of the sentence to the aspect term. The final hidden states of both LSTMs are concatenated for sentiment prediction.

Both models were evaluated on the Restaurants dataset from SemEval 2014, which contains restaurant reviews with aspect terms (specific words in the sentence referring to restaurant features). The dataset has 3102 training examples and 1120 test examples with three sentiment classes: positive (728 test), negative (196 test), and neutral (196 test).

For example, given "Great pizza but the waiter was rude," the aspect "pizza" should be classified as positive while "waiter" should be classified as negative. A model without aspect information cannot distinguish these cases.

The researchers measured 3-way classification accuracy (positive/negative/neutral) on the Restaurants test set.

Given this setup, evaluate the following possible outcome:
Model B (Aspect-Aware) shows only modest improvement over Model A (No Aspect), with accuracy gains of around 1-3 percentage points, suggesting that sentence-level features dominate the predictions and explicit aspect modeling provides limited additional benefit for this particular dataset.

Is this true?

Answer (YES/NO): YES